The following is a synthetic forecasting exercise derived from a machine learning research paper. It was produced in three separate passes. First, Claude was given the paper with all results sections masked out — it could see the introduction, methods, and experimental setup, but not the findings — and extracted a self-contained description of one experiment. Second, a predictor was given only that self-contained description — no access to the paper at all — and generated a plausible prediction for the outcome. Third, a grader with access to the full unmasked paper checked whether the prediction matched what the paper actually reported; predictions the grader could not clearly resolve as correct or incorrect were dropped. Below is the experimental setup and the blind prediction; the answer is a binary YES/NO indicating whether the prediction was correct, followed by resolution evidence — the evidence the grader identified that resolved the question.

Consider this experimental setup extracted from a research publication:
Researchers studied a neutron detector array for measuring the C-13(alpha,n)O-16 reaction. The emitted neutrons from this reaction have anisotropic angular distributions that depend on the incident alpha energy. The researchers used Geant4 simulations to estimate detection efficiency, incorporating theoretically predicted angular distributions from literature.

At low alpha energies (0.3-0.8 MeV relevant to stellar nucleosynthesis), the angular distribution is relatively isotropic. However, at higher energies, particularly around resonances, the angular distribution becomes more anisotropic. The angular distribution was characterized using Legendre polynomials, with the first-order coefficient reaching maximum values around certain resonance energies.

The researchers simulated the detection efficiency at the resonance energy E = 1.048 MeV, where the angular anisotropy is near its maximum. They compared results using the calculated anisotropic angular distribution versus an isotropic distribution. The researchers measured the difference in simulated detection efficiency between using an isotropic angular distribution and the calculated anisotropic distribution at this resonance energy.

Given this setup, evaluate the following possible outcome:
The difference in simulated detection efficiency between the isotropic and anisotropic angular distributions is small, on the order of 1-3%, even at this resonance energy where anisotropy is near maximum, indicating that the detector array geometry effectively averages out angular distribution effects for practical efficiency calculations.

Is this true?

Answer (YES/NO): NO